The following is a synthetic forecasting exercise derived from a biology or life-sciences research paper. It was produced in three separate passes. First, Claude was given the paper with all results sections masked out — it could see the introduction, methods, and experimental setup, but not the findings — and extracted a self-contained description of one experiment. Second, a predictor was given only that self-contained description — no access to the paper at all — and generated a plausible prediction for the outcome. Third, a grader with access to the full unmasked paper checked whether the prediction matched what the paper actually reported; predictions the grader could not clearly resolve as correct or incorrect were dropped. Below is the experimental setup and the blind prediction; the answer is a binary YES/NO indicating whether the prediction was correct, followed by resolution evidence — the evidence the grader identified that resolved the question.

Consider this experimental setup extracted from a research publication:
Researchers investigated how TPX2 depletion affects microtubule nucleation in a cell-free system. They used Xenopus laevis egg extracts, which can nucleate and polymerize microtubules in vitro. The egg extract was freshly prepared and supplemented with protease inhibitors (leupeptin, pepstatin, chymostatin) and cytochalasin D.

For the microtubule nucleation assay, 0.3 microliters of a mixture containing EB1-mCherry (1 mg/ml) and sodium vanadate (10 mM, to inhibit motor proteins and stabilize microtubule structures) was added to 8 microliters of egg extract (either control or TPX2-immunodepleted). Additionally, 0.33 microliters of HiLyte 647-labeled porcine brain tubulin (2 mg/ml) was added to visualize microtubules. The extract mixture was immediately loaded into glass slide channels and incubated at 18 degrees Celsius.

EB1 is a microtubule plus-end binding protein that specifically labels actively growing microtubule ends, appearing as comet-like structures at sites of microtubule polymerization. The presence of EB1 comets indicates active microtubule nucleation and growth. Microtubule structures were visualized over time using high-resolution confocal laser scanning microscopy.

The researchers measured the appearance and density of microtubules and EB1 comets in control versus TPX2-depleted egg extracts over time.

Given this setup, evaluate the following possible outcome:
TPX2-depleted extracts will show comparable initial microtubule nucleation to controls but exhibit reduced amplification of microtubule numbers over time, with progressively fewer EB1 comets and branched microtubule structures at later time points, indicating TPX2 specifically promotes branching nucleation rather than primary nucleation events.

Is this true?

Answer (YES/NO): NO